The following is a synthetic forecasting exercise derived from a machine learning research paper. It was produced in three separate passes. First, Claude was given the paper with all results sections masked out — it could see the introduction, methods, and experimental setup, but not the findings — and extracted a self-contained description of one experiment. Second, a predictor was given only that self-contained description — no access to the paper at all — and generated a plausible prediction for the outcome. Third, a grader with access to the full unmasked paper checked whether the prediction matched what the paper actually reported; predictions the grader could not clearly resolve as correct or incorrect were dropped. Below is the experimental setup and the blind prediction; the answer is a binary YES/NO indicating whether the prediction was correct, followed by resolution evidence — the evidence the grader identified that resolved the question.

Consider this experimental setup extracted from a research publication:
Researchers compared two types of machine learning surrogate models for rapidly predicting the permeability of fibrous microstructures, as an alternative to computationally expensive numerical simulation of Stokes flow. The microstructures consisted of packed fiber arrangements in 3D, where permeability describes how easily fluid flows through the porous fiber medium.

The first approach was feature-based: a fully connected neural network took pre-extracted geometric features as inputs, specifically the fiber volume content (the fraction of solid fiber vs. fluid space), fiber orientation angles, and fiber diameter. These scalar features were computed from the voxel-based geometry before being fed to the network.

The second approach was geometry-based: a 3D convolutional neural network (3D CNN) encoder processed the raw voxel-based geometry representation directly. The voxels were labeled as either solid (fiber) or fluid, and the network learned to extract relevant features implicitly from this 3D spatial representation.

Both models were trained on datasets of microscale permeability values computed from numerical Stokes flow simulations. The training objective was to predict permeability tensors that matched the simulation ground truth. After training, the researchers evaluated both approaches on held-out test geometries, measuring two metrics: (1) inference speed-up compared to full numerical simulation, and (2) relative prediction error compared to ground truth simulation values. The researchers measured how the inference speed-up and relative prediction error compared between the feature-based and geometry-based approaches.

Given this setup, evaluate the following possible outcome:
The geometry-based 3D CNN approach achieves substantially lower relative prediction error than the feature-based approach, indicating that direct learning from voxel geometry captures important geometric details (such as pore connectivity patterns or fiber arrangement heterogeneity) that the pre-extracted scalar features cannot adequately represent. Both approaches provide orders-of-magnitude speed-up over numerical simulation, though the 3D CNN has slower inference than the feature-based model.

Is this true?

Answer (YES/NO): YES